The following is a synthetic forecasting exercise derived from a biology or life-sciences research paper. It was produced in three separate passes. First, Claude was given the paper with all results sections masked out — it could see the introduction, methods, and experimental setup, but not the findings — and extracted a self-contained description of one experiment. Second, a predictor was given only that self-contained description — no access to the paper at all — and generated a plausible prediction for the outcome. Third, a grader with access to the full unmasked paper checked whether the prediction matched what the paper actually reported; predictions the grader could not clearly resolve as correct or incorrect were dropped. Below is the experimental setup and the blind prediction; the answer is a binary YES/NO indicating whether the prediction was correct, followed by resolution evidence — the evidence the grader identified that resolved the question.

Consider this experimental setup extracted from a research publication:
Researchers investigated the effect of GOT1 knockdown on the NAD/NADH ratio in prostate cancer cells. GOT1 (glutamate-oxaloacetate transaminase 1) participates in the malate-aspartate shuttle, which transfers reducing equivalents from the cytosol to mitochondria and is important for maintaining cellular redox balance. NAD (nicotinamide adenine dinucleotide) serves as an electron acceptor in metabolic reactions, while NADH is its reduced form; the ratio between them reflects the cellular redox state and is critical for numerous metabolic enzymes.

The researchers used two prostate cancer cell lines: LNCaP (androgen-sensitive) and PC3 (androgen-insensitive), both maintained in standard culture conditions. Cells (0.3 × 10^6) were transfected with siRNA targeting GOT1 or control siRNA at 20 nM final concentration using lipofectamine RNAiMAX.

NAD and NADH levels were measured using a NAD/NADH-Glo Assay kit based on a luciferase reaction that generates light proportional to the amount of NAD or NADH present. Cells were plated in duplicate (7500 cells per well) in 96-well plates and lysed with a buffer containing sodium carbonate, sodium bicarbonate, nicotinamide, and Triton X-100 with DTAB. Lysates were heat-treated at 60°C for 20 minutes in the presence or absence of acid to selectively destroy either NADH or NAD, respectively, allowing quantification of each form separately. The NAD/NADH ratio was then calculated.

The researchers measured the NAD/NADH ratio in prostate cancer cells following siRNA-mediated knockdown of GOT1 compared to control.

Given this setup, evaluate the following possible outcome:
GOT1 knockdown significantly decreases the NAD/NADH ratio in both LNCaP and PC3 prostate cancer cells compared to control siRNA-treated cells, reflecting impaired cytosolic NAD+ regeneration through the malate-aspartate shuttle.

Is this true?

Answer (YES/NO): YES